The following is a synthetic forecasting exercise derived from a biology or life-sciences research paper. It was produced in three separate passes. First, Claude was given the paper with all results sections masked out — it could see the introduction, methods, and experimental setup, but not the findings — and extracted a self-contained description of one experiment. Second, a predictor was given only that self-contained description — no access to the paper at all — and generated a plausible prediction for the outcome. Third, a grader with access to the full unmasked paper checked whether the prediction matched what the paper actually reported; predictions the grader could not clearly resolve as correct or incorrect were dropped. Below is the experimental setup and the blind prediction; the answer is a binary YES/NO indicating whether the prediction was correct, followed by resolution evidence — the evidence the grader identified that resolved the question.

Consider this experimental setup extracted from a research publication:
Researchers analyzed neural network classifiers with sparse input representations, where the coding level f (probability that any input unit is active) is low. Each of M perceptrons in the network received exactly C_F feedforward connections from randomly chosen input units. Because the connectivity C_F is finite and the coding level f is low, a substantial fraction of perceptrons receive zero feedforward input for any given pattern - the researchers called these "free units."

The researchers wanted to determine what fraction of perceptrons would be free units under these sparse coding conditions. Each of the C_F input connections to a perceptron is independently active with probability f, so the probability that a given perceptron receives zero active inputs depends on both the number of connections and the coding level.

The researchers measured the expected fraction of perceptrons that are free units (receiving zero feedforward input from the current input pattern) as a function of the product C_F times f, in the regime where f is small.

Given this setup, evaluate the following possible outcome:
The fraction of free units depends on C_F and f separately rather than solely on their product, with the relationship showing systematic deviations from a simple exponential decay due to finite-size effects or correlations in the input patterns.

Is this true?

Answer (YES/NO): NO